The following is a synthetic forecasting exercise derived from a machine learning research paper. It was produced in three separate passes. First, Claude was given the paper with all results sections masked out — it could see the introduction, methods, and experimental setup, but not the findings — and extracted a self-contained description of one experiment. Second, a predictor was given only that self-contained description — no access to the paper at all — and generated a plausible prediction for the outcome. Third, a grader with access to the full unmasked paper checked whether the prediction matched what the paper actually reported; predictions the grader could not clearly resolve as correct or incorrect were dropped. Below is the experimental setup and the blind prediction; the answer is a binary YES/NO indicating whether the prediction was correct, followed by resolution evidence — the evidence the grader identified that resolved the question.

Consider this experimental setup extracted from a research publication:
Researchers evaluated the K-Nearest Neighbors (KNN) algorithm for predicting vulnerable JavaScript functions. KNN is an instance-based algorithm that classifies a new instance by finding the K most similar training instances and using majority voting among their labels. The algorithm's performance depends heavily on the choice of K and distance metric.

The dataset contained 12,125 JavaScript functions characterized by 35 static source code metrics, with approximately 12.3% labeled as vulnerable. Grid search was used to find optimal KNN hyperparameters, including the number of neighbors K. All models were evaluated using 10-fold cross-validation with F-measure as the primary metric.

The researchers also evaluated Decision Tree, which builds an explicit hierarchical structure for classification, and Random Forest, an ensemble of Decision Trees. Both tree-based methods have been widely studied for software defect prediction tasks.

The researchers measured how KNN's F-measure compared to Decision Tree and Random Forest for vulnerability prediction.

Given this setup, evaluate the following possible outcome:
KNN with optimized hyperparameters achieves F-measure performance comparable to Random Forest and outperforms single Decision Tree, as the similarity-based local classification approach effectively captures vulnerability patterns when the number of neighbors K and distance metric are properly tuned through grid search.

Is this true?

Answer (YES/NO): YES